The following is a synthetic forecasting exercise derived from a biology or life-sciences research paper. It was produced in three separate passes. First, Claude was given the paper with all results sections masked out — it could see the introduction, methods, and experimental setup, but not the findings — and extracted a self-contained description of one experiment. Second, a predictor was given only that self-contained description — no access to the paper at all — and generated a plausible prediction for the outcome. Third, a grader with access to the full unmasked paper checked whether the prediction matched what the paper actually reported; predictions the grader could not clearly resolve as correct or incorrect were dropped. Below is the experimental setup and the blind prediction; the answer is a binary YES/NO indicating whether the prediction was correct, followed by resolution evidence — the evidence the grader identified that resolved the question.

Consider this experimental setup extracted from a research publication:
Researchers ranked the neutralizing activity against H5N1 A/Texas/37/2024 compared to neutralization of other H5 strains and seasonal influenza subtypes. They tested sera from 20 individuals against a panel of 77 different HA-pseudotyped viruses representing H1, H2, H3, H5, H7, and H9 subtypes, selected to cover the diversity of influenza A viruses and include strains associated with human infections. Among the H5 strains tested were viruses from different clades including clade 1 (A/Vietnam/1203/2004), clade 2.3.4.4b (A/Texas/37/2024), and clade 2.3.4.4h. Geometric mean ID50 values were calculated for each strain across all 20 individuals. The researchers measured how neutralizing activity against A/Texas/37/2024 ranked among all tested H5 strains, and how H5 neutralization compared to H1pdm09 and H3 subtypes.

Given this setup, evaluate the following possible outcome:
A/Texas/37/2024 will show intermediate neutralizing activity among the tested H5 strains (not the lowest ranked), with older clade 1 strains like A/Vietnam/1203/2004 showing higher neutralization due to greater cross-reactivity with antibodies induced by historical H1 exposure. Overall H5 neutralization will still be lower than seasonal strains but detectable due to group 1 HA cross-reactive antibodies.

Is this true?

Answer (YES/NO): NO